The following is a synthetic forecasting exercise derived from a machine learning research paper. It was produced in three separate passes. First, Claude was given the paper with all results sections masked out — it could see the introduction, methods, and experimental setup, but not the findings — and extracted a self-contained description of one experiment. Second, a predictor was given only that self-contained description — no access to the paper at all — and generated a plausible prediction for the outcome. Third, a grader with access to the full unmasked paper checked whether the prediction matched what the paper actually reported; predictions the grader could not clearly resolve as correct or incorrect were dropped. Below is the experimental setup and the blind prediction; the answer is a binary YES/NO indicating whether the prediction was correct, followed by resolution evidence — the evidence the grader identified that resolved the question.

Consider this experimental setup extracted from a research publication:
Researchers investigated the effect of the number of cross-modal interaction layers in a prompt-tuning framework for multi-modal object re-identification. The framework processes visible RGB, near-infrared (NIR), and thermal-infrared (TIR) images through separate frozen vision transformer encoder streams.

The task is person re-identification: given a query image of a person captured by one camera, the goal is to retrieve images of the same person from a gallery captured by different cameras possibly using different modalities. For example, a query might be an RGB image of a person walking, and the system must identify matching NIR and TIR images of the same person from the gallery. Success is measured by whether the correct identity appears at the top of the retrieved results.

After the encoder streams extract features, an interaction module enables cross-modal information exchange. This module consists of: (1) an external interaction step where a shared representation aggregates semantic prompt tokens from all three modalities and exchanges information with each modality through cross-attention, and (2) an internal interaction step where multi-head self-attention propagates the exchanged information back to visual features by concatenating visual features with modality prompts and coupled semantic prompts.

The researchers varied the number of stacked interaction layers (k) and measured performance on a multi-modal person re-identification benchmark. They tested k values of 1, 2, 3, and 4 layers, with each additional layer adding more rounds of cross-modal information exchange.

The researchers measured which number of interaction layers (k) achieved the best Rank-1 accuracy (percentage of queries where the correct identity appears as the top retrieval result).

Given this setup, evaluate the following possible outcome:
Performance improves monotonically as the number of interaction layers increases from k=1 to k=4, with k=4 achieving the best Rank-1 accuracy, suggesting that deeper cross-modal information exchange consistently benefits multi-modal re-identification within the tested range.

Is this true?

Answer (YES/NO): NO